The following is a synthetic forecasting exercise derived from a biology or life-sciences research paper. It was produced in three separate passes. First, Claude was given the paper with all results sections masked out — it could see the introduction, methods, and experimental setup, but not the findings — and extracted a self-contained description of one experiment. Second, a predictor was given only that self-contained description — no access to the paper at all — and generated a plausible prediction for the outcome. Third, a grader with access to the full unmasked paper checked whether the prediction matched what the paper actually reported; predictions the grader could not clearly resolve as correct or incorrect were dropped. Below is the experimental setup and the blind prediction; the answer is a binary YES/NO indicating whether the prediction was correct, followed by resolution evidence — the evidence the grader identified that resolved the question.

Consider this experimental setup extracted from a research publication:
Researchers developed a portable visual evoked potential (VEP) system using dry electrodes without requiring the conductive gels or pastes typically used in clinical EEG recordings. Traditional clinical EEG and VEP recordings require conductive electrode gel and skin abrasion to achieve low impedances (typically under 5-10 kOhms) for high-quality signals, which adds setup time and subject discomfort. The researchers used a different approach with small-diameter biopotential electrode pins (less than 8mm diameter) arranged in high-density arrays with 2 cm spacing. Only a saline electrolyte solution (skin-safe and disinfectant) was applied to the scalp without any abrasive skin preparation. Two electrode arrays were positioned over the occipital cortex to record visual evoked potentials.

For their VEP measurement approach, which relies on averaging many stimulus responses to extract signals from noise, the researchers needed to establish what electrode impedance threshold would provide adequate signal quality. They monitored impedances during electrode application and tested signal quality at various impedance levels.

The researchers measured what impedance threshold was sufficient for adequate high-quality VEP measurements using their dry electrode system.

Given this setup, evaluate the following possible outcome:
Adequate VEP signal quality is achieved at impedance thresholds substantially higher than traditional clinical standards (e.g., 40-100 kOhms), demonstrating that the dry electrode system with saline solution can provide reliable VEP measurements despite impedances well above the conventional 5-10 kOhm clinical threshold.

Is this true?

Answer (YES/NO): YES